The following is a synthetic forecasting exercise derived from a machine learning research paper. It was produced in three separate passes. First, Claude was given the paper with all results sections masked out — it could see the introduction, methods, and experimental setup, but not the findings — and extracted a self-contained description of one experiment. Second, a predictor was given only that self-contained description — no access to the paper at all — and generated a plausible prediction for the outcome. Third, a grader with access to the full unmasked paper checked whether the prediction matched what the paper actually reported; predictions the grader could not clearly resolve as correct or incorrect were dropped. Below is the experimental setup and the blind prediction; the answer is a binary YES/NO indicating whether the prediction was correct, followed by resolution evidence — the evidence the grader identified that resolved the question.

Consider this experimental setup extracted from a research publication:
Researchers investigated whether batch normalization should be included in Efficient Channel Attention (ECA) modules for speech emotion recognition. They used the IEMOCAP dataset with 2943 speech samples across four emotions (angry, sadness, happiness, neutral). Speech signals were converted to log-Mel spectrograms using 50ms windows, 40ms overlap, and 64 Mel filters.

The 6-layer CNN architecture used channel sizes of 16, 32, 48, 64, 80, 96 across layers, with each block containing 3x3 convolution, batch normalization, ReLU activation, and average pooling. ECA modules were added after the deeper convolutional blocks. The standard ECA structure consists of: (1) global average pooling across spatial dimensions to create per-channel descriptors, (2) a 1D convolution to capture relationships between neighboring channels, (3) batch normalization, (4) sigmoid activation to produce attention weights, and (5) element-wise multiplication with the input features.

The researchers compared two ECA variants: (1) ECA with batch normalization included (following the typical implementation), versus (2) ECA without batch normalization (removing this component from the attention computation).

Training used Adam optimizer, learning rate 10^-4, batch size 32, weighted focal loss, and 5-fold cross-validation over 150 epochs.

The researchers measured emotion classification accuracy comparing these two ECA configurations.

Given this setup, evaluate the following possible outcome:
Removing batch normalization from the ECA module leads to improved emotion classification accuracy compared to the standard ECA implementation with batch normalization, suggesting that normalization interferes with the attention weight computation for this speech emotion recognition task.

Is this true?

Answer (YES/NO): YES